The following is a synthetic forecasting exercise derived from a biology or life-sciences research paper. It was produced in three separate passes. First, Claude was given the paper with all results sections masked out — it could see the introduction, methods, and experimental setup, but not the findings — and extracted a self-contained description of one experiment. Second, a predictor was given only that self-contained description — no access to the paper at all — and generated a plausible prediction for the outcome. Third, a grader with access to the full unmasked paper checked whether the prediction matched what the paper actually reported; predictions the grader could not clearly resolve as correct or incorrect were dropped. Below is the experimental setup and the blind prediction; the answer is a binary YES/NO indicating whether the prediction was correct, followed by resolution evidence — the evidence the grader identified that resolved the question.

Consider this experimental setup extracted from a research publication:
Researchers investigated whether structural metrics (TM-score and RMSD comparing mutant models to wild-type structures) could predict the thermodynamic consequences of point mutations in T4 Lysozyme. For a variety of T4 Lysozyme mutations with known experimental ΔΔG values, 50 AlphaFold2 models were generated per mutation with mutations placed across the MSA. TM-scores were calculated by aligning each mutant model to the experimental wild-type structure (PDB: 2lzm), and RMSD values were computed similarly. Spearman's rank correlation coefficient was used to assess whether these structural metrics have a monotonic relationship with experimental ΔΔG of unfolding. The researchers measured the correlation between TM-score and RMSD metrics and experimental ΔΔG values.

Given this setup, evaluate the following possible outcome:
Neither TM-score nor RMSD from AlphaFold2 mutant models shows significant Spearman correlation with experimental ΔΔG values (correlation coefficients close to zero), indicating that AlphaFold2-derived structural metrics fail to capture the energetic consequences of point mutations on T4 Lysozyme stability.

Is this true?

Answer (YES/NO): YES